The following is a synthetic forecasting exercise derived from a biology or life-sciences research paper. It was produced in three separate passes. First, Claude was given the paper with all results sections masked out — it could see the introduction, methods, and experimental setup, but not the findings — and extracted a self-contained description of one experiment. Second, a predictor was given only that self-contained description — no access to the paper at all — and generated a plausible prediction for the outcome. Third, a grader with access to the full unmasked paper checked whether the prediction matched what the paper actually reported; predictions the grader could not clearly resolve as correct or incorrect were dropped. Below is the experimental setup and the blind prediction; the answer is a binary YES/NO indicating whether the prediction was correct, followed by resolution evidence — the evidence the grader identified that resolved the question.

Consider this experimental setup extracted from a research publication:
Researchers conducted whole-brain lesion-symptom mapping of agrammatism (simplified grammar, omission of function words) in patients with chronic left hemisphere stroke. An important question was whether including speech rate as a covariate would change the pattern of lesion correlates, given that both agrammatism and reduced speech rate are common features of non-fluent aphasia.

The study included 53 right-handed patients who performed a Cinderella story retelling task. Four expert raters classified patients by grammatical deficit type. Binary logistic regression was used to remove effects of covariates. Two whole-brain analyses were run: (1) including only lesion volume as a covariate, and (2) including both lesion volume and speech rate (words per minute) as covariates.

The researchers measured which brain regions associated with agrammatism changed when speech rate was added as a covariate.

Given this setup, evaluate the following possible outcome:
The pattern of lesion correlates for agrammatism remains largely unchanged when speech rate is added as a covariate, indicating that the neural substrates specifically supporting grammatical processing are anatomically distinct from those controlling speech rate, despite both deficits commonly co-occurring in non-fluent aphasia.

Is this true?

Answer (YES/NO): YES